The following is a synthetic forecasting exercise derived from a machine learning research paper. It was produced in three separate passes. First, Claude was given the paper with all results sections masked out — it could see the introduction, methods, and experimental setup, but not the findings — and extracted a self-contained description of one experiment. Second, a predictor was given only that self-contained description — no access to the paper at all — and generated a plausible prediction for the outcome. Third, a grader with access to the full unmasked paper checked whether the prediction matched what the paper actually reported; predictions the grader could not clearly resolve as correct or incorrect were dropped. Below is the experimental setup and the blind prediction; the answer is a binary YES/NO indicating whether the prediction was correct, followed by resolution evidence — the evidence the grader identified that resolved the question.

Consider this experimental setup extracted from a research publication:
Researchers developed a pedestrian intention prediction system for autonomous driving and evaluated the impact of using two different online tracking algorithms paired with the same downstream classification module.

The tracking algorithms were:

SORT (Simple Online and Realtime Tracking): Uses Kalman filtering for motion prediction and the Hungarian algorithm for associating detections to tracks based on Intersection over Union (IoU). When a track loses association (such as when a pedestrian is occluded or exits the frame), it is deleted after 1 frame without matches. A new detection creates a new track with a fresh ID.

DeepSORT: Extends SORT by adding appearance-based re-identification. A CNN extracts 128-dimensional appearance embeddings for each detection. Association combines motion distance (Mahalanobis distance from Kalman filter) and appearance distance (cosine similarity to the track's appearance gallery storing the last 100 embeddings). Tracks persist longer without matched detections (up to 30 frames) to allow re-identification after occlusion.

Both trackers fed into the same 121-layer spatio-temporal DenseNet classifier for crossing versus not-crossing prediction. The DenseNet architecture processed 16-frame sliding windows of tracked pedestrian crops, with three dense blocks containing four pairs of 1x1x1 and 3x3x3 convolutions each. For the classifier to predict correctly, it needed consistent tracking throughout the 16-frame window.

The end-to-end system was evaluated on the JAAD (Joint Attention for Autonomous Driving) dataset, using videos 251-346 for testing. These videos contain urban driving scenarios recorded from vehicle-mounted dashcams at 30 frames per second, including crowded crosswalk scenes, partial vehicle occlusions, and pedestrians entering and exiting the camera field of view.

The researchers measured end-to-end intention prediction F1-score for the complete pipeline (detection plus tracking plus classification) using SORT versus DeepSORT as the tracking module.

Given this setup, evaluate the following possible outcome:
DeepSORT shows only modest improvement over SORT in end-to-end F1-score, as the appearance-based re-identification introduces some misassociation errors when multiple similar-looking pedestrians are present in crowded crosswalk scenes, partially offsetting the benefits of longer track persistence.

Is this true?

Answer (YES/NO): NO